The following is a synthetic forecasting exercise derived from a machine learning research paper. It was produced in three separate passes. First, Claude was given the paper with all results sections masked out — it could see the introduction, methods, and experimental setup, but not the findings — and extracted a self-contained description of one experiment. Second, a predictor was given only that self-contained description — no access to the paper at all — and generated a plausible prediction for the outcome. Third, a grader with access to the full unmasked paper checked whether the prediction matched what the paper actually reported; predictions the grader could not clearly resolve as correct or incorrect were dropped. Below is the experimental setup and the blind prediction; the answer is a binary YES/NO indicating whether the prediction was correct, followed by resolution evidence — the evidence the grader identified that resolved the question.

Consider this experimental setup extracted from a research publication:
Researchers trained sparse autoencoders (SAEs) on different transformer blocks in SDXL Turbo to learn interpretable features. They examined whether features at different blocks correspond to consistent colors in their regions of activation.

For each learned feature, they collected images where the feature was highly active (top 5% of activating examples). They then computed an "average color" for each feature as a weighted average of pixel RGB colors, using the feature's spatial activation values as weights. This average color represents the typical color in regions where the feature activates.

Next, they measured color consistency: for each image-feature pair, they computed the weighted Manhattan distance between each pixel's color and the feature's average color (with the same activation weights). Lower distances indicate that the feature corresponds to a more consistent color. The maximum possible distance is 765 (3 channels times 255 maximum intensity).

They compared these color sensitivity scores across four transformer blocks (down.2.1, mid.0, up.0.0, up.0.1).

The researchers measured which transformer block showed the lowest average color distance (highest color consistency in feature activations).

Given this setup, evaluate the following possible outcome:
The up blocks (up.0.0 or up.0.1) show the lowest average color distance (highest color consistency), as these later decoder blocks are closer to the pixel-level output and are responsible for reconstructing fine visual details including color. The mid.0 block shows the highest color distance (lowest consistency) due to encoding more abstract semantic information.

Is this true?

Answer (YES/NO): YES